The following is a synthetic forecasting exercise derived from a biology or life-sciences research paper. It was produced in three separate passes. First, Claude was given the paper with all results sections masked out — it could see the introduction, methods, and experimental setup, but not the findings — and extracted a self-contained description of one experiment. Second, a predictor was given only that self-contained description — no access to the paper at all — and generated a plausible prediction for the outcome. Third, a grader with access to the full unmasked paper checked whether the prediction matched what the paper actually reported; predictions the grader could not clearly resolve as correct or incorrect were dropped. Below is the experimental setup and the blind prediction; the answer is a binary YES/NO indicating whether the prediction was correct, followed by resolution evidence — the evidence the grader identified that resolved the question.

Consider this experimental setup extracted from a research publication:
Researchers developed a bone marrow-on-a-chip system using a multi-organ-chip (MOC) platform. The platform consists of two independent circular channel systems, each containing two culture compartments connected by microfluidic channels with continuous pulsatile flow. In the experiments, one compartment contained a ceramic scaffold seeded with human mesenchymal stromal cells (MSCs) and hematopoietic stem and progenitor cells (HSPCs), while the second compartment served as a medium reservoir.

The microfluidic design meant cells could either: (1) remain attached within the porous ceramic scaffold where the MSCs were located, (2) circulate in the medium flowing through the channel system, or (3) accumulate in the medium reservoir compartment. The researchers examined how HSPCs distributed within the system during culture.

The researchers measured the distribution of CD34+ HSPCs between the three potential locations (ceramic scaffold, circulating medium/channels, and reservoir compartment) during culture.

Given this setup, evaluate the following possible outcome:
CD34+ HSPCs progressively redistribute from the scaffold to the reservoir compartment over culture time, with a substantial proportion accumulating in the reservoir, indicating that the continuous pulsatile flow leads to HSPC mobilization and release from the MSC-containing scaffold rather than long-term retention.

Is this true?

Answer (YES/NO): NO